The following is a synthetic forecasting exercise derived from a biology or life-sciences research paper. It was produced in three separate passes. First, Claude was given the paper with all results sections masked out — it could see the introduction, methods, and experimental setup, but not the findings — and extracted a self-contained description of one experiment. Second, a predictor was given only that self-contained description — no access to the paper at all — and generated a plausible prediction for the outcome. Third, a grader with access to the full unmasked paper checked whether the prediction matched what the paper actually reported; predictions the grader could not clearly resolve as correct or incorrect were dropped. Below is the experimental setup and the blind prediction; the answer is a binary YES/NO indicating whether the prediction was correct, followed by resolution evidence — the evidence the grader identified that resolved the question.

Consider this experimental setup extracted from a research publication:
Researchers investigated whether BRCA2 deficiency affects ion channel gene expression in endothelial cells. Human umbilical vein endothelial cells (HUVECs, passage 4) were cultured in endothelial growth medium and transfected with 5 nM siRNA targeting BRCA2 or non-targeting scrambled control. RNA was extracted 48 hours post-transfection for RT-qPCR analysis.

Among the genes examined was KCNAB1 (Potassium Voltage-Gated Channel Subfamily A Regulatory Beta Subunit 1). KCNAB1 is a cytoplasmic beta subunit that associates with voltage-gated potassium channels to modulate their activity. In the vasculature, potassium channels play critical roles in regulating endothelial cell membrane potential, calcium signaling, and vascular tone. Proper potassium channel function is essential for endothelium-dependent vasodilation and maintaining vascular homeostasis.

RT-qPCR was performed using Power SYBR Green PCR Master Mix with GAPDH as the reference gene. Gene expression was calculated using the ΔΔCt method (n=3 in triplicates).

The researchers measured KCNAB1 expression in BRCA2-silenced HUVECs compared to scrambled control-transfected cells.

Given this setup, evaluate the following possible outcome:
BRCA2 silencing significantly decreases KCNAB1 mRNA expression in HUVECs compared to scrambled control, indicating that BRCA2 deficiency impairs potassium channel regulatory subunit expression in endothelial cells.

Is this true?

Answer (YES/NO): NO